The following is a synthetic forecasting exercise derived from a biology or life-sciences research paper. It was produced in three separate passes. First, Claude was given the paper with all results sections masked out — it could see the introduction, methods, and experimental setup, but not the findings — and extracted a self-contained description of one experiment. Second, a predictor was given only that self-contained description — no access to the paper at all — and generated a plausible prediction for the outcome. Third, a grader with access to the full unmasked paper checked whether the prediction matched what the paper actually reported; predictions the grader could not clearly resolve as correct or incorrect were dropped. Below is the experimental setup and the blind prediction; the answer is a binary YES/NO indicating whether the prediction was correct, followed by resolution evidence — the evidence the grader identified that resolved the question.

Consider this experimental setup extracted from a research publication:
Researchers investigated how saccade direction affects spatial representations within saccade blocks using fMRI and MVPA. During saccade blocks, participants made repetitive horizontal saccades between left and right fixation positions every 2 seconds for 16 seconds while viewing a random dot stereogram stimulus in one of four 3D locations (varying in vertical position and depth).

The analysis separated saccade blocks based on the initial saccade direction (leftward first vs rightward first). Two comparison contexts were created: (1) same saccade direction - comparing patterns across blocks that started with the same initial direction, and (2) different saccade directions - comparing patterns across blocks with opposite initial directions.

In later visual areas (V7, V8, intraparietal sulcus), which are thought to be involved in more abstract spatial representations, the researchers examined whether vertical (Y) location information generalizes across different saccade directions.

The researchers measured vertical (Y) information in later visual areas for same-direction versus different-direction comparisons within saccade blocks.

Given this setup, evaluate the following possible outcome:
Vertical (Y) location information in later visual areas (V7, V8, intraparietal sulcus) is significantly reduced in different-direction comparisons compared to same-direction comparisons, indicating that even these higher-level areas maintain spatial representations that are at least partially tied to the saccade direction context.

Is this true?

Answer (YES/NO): NO